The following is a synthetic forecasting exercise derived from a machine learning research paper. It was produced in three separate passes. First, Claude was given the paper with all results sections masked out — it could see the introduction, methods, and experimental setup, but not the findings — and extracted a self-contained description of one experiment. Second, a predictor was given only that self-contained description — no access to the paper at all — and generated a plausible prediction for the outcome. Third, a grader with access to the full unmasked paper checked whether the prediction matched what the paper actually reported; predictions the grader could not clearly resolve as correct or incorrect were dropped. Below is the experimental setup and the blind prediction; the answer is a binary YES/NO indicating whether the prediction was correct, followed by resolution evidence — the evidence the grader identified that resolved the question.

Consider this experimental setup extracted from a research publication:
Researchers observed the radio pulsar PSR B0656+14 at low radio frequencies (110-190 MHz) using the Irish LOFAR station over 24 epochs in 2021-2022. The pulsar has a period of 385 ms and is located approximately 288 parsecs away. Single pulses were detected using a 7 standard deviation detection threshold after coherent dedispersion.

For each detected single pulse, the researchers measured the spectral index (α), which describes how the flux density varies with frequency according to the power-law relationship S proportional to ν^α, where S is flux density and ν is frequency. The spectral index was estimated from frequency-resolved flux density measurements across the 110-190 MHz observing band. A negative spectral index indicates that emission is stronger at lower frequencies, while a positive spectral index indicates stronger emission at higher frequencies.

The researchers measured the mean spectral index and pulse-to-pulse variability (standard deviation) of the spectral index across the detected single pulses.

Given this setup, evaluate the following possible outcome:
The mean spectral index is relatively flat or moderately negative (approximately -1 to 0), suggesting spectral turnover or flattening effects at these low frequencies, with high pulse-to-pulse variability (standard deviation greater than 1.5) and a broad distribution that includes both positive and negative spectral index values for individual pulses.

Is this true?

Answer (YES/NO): NO